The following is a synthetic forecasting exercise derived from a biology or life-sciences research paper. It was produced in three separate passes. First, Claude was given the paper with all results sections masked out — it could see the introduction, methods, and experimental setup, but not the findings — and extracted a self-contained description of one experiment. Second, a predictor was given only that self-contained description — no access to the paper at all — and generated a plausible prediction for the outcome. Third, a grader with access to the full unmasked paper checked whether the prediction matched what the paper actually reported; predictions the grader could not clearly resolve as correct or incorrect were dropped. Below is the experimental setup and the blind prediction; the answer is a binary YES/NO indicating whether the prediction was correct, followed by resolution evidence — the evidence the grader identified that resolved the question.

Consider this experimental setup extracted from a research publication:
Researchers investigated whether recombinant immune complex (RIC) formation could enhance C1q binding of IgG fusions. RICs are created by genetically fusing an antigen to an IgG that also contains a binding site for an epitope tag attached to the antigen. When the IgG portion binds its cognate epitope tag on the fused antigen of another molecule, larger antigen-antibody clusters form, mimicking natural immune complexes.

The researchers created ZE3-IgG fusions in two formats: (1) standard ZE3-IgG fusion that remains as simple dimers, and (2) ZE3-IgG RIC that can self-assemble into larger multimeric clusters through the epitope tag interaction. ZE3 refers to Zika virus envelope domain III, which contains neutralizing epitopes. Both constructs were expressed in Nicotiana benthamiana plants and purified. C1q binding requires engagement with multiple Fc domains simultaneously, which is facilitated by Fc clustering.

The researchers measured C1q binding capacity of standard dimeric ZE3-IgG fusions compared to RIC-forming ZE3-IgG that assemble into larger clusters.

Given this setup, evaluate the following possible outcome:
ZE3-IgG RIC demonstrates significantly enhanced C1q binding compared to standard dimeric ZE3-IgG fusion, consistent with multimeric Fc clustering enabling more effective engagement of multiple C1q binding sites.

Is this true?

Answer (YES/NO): YES